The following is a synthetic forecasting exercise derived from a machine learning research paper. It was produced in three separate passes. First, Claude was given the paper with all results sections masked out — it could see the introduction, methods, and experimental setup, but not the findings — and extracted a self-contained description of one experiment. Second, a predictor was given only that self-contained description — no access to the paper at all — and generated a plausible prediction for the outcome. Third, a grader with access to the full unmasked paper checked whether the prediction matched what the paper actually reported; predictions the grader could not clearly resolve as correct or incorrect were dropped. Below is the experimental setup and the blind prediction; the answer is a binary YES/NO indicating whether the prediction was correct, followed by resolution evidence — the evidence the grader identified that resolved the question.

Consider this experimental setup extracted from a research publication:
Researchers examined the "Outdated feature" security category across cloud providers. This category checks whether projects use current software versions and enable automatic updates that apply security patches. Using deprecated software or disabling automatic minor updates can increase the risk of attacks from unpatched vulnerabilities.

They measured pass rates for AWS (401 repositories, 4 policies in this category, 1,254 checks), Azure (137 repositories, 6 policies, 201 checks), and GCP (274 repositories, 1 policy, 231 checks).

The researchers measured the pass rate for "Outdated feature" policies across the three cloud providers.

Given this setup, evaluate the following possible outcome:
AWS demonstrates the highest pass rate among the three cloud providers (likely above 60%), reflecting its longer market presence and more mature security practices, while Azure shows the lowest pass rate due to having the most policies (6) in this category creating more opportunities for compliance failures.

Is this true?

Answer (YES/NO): NO